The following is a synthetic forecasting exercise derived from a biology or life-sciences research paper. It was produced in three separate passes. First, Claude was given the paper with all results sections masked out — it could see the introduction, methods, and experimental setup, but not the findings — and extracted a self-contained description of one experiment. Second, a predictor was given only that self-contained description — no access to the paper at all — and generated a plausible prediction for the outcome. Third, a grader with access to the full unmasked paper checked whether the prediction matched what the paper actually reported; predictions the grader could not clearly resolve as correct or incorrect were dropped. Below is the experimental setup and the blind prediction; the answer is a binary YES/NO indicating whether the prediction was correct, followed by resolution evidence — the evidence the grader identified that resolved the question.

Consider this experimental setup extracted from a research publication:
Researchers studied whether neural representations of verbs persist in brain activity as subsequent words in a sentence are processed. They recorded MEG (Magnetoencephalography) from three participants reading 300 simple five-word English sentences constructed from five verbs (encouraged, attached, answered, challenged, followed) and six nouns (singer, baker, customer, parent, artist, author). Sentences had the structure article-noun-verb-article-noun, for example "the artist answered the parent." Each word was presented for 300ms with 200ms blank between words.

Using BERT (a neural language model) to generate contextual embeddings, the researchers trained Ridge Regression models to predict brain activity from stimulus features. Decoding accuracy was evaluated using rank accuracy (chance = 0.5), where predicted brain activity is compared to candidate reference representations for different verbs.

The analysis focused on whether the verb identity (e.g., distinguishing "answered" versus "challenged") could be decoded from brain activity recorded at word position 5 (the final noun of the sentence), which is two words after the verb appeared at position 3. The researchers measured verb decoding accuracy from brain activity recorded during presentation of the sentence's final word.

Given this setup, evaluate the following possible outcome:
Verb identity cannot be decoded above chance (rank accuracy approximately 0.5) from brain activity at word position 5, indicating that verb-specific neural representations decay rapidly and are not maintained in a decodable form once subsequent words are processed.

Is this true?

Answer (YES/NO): NO